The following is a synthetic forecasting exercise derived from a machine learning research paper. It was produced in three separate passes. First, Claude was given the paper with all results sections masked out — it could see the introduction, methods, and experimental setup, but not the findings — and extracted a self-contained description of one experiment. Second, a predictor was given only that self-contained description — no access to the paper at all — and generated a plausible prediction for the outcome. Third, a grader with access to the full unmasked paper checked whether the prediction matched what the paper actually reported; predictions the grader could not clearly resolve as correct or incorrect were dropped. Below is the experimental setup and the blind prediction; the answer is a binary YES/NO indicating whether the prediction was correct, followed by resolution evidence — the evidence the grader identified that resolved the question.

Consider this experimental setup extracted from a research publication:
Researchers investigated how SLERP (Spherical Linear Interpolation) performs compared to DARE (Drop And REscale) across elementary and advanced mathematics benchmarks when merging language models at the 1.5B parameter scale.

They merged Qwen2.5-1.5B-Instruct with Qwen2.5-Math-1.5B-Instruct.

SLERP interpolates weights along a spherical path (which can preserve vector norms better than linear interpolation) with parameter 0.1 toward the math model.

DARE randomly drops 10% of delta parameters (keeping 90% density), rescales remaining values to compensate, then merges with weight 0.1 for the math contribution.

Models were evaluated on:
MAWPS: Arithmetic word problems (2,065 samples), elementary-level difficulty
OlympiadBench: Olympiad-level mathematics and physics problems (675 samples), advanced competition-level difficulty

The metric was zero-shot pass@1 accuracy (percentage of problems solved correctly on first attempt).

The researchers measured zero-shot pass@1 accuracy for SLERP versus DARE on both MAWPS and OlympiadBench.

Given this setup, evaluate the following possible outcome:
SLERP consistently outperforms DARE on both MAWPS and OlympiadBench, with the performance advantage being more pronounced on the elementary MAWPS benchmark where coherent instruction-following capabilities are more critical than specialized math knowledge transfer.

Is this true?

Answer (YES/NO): NO